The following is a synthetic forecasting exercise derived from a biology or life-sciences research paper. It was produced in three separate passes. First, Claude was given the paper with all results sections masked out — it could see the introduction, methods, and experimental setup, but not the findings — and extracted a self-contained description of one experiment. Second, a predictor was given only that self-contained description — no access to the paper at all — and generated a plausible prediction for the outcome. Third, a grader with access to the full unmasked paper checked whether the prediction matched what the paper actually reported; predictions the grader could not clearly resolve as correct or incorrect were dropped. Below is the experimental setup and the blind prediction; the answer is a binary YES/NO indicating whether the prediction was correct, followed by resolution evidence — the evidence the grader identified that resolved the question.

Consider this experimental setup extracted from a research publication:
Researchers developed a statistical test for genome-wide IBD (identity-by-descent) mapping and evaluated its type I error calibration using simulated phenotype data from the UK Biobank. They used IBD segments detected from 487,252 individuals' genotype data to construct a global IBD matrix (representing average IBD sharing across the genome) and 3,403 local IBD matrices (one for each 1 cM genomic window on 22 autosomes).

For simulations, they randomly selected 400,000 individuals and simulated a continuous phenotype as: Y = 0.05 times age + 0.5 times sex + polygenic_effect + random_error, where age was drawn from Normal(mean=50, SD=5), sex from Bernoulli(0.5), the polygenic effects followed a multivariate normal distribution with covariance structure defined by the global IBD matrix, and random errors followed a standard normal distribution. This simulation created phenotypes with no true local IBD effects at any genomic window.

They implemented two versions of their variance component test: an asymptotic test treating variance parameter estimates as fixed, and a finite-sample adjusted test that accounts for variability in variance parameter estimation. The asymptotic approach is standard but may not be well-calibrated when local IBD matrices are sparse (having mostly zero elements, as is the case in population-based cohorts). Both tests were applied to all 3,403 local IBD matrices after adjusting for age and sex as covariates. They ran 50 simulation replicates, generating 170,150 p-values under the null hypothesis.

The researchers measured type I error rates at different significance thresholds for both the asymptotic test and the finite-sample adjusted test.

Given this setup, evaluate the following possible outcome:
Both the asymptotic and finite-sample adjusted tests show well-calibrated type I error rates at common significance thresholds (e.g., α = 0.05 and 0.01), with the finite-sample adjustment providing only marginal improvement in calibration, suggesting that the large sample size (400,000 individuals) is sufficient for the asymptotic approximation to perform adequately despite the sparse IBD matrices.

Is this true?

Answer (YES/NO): NO